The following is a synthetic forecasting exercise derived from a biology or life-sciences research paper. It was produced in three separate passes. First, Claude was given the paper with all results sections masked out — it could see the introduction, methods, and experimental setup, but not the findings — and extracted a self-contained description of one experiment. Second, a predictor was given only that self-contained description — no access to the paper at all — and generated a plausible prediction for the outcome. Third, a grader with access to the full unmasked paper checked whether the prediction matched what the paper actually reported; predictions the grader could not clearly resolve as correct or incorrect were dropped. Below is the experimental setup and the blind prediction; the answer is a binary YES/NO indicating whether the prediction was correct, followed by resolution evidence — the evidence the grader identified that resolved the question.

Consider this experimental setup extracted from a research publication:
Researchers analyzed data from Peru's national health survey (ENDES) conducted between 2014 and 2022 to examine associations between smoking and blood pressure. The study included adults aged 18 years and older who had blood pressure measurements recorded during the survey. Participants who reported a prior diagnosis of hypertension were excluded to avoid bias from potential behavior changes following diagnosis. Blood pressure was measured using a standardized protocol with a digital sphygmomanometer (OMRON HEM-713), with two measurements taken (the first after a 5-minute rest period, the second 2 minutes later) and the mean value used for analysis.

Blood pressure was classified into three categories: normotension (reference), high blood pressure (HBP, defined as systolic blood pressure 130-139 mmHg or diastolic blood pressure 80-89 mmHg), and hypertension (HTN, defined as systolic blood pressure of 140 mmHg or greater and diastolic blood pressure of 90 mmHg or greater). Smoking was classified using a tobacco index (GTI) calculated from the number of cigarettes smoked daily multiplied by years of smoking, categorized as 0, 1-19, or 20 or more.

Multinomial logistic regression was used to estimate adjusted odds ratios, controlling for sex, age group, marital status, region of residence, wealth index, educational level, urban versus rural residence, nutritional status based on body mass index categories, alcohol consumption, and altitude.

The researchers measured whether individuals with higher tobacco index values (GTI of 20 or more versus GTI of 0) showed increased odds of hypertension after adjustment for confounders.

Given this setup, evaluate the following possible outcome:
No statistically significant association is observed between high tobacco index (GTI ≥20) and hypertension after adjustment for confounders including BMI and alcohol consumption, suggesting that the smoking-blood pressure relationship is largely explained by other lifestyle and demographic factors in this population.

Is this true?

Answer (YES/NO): NO